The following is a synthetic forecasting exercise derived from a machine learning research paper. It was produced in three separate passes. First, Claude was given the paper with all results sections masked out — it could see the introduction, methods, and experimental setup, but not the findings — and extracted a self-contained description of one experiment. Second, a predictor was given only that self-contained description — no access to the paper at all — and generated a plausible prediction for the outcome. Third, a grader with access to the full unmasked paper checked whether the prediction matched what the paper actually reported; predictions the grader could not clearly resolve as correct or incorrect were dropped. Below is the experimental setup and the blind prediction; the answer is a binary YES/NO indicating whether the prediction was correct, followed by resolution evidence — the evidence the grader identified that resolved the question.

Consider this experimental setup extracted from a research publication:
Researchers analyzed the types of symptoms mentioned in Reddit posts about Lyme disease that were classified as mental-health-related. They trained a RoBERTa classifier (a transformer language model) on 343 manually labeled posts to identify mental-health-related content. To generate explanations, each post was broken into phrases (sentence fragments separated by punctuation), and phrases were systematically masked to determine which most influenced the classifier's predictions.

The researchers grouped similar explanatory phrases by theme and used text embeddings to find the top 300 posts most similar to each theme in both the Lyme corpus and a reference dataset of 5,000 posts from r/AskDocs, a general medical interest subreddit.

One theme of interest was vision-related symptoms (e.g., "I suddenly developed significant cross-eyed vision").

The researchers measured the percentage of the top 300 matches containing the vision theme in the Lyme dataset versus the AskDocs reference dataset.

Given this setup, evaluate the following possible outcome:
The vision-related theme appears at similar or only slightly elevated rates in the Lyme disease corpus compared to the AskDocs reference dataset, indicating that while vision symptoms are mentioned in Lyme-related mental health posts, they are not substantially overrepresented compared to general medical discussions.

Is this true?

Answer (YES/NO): YES